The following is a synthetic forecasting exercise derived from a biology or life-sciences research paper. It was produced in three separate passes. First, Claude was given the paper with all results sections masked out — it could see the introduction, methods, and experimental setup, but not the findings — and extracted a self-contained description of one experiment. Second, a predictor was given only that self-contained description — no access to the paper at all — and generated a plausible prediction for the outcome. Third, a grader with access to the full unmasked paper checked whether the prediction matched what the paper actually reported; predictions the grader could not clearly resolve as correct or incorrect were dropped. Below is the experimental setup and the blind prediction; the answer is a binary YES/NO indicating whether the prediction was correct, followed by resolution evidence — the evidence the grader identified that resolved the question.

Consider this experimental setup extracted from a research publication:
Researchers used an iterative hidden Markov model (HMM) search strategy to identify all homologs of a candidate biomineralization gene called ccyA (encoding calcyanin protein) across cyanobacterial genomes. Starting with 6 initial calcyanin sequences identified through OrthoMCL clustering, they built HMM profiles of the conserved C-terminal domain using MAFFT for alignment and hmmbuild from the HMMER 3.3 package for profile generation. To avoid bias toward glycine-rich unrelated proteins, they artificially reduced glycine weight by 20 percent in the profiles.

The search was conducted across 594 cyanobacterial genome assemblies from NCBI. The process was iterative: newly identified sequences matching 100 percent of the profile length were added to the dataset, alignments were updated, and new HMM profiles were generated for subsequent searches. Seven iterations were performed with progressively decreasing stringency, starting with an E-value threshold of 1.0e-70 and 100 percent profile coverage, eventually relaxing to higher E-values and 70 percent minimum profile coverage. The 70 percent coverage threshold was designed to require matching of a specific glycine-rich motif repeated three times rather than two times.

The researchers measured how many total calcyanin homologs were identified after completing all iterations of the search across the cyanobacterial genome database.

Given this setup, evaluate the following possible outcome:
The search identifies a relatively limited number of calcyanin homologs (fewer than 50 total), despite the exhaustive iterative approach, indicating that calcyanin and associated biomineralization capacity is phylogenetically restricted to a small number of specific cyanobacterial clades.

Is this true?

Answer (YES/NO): NO